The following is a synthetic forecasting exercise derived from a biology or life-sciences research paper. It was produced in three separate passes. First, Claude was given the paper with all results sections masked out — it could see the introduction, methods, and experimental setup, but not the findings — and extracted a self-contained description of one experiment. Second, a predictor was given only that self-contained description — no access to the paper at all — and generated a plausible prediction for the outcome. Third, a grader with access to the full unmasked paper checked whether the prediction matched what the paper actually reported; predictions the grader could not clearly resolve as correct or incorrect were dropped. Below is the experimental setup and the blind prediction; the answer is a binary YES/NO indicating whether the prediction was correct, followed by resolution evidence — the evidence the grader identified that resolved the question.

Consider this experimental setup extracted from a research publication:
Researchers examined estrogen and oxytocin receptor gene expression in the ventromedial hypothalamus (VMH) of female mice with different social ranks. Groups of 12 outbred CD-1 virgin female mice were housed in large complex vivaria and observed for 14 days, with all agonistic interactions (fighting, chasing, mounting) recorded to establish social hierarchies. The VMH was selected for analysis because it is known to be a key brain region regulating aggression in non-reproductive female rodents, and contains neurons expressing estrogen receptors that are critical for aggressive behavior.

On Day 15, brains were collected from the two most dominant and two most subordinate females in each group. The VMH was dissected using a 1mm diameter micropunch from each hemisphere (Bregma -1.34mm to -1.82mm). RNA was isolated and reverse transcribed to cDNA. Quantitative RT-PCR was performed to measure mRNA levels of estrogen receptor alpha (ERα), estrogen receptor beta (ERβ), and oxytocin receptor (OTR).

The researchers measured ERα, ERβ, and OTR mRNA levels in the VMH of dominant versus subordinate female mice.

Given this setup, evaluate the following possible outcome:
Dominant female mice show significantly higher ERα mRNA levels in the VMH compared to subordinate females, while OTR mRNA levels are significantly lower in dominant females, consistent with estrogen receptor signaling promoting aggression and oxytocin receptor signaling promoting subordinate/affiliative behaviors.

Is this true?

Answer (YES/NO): NO